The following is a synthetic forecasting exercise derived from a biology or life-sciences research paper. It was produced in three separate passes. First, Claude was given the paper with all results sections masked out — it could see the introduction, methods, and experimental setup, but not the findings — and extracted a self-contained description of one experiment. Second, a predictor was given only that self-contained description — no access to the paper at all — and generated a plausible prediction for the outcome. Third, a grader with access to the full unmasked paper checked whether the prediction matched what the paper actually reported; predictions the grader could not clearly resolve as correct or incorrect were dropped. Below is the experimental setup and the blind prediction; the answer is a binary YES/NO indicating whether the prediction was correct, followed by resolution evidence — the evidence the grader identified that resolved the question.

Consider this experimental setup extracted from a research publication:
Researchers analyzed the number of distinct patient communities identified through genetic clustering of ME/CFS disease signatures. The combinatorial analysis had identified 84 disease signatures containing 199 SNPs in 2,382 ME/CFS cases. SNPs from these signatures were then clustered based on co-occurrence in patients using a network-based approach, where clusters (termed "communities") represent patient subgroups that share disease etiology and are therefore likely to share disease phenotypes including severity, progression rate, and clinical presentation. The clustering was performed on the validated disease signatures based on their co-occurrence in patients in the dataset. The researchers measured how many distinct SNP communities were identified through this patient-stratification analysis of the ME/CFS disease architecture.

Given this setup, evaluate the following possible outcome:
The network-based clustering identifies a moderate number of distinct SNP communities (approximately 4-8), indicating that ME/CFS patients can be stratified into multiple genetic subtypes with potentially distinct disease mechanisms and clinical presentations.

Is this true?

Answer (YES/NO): NO